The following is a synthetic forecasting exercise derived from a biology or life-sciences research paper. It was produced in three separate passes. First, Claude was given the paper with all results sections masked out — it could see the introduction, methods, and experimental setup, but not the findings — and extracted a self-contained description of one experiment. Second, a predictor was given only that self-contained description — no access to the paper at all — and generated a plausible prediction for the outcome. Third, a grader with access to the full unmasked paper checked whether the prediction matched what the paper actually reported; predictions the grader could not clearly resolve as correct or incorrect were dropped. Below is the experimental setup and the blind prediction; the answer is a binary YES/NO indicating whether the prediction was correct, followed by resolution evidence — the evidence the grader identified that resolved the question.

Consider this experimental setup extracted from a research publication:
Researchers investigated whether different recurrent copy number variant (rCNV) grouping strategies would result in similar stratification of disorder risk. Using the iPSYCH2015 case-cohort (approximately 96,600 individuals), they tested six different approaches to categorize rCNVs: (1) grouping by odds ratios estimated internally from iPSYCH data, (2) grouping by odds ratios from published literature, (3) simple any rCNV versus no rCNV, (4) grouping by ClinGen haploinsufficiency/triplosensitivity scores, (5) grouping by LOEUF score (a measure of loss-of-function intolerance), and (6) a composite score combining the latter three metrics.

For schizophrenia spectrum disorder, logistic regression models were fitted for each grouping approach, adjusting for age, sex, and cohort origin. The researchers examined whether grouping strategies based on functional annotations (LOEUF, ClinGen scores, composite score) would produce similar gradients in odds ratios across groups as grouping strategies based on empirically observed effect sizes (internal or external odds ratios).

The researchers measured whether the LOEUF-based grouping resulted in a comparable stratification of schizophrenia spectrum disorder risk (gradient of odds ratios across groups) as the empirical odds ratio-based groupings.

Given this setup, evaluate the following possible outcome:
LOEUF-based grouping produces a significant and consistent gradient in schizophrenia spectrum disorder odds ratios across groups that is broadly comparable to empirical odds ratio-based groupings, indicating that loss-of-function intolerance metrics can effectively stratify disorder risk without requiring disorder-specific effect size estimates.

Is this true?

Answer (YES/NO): YES